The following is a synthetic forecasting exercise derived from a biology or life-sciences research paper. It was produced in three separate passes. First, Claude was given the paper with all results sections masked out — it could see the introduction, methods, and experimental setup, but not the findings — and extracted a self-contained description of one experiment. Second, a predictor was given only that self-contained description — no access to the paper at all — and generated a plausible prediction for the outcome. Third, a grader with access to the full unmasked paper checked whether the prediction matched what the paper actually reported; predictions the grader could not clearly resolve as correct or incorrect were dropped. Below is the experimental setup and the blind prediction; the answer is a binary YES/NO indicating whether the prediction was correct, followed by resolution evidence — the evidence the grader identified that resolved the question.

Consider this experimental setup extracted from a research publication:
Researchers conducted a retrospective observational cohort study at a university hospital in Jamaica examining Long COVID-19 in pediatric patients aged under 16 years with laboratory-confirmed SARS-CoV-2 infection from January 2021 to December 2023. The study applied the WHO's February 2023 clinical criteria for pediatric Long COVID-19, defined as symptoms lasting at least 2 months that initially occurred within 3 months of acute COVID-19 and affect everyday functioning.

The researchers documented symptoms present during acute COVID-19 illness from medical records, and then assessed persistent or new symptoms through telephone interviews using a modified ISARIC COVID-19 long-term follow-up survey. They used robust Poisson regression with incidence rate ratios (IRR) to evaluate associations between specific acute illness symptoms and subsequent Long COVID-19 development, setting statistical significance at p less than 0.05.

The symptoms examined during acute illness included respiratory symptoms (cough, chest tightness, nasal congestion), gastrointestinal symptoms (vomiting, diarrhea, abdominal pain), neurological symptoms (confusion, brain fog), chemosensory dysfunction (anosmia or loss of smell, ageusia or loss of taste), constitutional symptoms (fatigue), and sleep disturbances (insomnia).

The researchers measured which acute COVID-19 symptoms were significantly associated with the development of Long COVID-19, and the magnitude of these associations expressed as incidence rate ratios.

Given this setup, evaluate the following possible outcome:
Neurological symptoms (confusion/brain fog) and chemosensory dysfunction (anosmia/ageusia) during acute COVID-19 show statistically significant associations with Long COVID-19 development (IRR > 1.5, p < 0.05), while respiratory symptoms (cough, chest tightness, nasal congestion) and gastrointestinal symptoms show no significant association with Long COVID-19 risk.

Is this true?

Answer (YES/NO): NO